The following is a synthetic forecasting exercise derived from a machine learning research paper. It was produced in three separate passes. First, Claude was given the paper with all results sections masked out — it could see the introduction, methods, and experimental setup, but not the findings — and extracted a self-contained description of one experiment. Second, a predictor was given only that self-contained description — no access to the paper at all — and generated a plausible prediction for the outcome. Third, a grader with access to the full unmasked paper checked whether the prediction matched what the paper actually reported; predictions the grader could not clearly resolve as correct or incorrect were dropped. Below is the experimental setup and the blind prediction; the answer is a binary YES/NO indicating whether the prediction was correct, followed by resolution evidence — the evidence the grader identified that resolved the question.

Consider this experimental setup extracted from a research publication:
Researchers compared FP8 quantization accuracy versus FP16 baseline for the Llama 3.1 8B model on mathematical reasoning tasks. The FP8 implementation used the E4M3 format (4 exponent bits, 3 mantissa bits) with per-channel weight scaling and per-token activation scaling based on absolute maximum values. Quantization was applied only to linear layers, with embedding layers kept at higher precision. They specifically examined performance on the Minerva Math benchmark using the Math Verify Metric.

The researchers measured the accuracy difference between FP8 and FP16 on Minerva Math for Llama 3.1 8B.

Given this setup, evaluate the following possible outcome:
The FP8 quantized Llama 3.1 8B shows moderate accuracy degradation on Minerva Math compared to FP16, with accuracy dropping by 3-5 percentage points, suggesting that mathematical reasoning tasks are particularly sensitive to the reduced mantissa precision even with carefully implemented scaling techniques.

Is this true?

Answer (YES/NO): NO